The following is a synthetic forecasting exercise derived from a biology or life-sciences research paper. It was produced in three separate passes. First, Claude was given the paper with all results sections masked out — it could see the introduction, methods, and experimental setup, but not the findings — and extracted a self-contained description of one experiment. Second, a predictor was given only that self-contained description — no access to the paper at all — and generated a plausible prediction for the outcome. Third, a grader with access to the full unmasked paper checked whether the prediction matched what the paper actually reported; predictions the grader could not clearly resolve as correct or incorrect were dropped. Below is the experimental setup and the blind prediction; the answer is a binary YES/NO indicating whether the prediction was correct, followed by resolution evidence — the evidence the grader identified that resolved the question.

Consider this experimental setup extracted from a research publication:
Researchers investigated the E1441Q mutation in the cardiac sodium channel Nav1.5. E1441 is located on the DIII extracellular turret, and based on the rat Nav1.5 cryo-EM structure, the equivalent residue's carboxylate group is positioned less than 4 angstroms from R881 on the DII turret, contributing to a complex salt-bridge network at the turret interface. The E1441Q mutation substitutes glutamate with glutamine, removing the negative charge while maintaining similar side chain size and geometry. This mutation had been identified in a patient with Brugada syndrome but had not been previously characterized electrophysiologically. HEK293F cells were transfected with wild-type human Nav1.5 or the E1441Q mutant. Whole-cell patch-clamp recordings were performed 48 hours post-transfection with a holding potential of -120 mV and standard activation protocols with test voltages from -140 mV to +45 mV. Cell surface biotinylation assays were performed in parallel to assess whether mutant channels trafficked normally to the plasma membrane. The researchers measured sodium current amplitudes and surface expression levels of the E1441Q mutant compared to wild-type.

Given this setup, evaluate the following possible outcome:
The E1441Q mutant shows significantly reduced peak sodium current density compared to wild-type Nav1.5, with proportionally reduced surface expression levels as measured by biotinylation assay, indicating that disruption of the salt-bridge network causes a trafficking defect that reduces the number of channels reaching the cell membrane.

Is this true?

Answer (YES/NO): NO